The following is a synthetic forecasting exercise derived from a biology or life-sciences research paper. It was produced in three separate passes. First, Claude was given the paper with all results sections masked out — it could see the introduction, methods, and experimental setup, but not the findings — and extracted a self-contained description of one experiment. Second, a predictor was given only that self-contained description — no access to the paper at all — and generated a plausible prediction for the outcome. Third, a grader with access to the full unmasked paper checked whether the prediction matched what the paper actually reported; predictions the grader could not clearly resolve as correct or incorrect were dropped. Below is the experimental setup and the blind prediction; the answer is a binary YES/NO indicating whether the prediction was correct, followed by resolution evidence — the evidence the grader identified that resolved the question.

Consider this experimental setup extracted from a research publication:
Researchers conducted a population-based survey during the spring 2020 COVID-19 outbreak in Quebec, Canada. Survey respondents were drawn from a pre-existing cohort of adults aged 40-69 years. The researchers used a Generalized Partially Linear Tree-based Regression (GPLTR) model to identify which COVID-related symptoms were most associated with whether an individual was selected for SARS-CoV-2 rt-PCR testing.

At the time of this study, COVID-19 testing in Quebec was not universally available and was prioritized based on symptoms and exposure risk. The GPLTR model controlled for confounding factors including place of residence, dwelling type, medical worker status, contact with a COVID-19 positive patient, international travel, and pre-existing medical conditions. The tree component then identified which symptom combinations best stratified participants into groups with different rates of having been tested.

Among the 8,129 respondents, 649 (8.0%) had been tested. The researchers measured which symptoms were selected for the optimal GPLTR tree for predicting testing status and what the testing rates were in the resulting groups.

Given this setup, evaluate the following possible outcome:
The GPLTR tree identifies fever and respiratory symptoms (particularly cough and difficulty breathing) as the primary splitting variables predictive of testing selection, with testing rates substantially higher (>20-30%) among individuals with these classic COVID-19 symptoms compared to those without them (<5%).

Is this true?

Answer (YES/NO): NO